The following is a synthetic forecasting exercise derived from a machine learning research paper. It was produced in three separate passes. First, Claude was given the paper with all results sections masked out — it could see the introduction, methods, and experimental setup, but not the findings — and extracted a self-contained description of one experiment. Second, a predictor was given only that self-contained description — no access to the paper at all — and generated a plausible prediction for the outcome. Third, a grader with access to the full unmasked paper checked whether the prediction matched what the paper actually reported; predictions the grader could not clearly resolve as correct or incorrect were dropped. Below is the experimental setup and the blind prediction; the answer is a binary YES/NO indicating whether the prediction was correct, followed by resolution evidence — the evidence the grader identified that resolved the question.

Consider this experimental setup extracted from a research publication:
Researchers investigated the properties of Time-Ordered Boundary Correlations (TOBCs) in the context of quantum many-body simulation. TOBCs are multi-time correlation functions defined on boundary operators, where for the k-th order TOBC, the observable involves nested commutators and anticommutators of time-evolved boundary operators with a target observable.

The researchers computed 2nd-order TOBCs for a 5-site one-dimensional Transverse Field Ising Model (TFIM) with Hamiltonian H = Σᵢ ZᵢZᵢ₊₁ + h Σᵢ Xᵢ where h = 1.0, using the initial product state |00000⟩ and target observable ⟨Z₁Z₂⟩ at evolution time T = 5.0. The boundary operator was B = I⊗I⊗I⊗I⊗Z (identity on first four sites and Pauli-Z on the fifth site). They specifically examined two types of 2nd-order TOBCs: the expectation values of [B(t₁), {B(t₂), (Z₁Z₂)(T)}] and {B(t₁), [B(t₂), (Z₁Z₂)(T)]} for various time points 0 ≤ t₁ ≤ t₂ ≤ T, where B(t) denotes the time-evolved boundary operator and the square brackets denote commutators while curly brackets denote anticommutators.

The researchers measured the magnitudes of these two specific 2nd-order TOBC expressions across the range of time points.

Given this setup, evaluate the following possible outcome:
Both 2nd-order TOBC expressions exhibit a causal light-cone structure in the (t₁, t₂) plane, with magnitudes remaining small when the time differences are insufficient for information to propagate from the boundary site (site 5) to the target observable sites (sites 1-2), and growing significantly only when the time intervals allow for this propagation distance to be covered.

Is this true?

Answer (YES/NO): NO